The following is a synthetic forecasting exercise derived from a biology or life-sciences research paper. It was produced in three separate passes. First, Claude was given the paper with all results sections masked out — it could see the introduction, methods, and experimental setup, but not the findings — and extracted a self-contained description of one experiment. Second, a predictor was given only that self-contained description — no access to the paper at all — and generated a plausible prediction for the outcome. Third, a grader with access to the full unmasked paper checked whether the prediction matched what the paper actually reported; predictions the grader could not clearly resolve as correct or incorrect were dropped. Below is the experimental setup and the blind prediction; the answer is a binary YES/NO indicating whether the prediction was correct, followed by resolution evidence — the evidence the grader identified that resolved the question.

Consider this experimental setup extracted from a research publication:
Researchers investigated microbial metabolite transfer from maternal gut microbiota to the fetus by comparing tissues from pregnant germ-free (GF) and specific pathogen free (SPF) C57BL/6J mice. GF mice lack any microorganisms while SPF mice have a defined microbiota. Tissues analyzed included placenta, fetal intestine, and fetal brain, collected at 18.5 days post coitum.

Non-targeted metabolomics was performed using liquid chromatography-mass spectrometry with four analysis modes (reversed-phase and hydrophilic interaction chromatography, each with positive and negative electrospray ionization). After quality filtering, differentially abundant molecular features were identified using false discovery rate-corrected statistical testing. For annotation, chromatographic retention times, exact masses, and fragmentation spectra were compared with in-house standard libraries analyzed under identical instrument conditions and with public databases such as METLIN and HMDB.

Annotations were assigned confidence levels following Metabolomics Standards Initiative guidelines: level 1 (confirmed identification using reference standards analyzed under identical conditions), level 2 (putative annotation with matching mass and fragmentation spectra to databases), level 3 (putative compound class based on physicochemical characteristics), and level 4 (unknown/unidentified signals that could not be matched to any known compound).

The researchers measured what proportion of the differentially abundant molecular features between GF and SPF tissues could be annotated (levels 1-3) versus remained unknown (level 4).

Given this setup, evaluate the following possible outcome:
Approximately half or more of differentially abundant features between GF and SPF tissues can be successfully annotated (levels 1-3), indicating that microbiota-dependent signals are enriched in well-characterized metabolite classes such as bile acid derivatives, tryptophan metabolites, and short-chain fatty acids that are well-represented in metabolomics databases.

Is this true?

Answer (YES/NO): NO